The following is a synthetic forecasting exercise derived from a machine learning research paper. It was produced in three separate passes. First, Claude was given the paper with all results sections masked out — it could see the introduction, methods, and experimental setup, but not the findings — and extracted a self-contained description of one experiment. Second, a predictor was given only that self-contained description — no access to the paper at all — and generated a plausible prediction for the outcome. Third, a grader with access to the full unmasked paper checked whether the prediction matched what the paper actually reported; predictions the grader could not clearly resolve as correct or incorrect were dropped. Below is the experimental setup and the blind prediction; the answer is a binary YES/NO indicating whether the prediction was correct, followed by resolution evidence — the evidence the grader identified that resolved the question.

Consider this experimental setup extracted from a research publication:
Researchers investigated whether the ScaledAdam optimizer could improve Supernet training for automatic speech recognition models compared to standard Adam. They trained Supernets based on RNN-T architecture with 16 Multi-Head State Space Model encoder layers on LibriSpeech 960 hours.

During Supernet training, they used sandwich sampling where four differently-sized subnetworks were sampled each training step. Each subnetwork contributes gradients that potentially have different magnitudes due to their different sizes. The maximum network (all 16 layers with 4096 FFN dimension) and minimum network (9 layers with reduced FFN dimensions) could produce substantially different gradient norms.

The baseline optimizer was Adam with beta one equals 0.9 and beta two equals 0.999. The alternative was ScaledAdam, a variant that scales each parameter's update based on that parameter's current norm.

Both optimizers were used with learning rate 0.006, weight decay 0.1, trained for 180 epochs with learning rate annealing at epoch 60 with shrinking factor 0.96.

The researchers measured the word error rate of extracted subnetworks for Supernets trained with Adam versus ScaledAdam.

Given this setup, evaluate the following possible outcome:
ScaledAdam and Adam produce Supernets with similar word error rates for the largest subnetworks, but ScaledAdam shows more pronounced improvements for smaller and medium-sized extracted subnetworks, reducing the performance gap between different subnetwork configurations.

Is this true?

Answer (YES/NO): NO